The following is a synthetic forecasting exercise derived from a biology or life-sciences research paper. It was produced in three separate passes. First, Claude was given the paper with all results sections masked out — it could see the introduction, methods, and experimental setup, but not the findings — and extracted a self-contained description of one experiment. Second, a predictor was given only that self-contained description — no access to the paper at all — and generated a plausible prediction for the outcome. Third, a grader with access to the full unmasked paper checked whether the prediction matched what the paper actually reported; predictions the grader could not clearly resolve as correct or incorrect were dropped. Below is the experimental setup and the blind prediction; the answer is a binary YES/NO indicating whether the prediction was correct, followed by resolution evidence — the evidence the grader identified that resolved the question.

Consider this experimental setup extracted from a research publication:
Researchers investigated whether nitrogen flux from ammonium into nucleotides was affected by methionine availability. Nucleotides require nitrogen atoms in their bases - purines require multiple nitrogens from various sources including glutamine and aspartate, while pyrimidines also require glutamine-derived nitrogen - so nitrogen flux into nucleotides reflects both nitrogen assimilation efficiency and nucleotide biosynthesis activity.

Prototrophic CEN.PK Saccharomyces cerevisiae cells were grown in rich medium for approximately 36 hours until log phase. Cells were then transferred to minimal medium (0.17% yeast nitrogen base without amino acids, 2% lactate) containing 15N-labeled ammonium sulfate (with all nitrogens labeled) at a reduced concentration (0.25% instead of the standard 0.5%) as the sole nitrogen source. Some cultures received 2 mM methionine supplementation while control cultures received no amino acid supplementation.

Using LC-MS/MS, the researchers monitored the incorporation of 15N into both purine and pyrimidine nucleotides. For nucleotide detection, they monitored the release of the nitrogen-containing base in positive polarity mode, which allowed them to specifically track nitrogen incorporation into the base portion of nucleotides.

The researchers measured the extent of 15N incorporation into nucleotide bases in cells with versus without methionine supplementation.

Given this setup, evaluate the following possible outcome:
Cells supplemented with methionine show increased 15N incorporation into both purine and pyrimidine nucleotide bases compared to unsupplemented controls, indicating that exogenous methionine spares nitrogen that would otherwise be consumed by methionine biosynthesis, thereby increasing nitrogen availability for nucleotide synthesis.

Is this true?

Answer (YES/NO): NO